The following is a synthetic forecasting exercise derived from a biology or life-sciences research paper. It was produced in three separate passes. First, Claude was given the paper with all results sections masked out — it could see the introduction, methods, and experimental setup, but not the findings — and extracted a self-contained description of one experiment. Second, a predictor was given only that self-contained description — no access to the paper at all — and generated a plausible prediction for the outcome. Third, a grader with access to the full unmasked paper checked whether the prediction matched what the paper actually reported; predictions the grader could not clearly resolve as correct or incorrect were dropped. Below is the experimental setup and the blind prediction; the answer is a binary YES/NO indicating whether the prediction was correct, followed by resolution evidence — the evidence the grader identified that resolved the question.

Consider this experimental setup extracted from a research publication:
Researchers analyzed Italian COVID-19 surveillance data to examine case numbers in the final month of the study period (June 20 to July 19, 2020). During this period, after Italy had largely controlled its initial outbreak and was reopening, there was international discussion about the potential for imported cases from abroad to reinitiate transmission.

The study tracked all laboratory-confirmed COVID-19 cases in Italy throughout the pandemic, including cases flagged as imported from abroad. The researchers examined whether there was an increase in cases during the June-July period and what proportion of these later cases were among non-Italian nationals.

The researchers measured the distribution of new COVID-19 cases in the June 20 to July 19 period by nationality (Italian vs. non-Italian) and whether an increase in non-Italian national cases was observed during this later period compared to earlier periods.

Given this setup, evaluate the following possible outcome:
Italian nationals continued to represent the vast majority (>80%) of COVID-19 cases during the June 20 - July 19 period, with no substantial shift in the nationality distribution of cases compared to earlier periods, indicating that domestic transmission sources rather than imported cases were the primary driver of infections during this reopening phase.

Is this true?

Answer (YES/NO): NO